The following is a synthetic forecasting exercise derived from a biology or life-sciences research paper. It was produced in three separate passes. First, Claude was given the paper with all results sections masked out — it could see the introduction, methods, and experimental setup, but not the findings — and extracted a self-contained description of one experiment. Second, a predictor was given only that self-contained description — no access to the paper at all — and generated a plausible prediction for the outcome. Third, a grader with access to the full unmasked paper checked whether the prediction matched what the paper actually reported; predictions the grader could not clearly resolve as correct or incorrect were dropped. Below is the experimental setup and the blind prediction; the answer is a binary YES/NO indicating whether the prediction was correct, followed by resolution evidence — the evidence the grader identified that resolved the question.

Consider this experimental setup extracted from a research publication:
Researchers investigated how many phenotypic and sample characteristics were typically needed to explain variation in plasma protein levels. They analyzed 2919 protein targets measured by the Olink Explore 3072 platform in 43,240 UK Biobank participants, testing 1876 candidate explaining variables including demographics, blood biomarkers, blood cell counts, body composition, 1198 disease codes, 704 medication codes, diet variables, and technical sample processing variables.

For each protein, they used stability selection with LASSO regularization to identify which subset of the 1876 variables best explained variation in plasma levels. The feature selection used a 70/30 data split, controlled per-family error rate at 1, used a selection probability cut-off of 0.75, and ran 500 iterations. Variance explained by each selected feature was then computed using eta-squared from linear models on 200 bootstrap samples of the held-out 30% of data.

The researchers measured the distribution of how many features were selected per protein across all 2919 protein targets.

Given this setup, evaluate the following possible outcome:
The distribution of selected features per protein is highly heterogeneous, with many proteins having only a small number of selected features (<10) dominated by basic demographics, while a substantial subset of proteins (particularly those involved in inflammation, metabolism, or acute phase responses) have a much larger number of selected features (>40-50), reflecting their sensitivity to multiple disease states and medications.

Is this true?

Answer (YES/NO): NO